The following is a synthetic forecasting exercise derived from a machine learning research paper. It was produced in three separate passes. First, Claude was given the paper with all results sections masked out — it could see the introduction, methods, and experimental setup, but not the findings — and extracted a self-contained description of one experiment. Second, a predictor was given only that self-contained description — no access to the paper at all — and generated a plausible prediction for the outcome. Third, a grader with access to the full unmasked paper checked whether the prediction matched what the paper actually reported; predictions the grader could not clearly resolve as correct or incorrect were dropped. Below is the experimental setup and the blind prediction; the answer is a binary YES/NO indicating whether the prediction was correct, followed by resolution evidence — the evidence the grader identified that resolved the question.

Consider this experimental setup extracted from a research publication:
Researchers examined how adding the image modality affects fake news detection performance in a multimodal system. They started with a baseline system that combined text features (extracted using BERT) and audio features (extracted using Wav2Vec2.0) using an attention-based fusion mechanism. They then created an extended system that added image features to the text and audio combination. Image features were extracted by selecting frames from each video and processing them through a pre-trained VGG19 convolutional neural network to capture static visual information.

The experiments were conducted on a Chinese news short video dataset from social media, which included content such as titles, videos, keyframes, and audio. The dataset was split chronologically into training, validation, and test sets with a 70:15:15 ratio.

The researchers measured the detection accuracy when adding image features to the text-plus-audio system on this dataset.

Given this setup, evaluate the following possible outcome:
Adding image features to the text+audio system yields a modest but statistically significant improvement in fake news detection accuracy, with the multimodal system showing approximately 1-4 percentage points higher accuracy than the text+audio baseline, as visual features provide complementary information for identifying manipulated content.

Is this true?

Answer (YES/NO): NO